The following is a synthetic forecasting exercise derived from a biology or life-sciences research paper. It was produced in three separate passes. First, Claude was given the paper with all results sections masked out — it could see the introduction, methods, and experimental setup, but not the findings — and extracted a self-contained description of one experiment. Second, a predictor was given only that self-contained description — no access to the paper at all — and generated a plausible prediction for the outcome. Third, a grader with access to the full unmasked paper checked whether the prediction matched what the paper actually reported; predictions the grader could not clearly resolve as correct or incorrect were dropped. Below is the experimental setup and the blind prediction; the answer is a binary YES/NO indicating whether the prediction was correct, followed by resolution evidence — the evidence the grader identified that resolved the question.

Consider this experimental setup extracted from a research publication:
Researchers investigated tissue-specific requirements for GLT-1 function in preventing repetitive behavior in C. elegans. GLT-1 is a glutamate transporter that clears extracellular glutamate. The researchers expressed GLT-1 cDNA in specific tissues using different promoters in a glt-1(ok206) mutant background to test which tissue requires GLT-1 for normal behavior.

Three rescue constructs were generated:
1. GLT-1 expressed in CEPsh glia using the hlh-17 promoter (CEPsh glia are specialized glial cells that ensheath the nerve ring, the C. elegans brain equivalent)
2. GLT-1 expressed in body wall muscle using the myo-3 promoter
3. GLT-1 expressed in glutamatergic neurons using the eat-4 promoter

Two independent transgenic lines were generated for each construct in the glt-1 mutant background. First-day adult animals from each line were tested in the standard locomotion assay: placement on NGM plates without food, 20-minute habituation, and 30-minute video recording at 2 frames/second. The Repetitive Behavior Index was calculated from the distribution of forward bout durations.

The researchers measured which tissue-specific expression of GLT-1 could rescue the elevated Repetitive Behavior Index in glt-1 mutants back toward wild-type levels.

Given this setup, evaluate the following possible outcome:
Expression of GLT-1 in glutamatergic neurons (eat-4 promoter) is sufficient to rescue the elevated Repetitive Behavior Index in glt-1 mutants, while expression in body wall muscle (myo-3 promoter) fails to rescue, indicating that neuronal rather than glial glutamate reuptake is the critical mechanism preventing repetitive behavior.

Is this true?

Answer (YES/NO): NO